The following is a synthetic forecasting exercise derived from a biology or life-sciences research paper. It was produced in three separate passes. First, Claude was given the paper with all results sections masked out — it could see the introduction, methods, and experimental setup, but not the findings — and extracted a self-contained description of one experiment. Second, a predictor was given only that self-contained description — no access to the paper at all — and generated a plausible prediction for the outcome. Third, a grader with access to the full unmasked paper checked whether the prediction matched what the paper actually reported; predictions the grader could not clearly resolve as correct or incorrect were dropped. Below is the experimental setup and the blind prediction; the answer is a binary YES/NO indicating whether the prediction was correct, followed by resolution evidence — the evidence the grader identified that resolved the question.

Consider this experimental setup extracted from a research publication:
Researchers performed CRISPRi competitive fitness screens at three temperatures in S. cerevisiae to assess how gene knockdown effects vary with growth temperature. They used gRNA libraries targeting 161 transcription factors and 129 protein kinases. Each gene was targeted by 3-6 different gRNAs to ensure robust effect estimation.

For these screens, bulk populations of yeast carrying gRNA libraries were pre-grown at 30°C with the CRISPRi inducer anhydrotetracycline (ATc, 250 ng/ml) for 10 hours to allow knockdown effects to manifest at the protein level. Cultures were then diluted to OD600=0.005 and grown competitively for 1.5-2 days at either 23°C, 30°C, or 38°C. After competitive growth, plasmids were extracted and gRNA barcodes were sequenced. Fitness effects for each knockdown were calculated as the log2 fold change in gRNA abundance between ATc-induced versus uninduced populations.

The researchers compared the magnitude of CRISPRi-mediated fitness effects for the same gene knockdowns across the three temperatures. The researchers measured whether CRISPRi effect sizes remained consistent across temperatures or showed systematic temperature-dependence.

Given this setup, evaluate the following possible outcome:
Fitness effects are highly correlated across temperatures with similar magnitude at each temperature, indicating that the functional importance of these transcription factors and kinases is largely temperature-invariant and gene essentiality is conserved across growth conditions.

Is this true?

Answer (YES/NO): NO